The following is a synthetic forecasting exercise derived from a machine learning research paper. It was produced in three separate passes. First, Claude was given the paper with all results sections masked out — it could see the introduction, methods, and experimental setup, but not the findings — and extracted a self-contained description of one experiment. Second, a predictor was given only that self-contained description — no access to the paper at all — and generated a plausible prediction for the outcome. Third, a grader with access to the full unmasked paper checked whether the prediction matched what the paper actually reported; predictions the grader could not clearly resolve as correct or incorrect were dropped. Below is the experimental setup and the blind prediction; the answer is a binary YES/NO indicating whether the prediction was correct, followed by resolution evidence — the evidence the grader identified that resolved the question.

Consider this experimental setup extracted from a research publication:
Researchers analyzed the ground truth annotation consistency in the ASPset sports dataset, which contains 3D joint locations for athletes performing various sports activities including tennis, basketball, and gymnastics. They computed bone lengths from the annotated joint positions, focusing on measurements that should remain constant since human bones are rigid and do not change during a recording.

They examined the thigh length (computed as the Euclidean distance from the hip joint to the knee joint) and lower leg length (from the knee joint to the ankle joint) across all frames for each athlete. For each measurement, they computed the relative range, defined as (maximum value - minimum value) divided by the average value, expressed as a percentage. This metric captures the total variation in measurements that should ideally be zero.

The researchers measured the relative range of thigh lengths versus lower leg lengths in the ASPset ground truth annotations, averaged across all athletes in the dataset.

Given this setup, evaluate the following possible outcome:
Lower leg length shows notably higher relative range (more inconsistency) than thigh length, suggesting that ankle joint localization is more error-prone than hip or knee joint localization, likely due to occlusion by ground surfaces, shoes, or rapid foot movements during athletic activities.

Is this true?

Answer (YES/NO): YES